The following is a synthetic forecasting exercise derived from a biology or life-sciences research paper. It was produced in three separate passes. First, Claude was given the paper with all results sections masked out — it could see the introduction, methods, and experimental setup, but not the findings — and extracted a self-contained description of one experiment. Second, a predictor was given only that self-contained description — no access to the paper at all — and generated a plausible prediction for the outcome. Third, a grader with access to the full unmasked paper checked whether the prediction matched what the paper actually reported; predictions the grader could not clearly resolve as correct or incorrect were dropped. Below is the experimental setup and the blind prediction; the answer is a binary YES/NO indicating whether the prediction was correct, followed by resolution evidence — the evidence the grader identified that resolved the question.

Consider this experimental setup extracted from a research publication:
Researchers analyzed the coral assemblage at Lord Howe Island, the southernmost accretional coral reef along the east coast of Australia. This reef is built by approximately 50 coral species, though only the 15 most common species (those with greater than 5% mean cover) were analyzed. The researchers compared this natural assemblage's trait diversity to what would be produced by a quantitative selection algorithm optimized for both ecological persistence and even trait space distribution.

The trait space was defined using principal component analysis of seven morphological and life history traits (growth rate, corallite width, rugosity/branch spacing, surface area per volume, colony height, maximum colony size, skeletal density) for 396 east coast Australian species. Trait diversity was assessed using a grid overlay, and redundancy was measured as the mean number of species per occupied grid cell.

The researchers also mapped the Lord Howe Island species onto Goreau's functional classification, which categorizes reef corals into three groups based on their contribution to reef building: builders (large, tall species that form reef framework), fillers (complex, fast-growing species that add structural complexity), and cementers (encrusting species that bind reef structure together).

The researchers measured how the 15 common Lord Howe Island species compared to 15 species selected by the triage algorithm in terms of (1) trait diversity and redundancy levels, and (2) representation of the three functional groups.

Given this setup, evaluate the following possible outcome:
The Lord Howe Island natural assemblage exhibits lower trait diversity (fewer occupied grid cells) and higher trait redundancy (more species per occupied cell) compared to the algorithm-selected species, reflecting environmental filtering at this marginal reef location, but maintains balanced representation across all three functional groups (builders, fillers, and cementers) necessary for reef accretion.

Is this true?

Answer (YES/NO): YES